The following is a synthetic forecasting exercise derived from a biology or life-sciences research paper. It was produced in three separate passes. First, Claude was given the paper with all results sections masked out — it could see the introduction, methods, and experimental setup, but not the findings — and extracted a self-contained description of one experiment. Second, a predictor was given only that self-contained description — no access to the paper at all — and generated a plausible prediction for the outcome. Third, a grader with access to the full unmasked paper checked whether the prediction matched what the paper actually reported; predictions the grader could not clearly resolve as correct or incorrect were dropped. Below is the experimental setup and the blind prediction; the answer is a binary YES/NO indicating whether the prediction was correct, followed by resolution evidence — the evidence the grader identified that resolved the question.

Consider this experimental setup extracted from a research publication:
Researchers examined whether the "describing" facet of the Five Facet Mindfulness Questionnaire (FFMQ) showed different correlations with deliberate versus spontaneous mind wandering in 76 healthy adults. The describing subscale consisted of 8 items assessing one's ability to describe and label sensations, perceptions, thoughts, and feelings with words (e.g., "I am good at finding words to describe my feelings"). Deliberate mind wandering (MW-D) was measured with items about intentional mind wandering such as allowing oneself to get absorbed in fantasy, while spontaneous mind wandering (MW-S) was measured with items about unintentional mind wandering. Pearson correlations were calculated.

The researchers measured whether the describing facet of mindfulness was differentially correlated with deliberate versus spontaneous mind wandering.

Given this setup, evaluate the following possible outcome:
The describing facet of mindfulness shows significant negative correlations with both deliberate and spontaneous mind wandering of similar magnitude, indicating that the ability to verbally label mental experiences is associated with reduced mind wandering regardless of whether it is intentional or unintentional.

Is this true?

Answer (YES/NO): NO